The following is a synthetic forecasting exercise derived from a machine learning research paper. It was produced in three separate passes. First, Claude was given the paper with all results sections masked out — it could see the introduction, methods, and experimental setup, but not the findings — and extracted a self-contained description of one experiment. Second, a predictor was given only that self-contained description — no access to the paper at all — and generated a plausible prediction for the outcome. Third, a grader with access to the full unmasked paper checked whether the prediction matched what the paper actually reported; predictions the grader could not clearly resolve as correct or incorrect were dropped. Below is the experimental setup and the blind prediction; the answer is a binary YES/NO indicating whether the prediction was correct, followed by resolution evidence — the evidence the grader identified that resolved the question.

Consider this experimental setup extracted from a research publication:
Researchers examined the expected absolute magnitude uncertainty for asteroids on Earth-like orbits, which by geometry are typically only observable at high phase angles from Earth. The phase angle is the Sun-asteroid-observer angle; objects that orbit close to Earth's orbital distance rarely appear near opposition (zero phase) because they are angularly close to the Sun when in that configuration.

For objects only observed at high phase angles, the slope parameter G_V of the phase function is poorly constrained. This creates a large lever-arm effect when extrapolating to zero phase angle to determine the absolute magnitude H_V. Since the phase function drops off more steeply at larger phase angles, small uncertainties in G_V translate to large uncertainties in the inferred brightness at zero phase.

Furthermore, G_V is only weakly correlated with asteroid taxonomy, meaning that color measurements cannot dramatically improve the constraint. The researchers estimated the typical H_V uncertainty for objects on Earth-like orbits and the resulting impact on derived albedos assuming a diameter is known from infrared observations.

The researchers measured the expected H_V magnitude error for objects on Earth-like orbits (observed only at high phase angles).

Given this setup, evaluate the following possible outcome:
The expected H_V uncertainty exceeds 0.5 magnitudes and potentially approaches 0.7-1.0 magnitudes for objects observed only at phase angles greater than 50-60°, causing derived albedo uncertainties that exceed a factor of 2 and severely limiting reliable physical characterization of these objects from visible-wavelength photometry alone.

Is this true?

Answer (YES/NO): NO